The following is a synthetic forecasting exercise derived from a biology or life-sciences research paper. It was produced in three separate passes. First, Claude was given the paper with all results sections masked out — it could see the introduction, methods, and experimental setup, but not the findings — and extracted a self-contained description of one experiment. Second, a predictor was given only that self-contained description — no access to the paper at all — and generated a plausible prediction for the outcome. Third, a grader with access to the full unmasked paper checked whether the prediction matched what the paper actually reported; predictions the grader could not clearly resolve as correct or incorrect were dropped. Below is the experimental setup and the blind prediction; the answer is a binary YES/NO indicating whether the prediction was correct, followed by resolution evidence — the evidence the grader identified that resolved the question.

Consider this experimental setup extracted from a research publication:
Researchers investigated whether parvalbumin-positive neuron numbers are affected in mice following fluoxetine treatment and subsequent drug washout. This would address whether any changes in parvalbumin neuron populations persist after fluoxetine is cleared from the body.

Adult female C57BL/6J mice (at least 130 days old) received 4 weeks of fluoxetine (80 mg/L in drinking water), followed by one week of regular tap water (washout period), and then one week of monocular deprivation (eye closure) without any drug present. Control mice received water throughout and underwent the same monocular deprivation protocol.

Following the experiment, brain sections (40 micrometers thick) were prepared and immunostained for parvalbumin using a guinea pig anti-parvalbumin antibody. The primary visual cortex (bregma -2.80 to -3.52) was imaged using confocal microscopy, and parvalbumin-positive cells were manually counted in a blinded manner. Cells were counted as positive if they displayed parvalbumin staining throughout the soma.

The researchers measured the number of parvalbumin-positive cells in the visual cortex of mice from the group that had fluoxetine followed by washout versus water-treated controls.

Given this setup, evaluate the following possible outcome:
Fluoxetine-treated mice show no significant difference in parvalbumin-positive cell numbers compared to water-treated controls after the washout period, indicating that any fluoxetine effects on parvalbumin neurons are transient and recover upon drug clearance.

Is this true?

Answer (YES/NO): NO